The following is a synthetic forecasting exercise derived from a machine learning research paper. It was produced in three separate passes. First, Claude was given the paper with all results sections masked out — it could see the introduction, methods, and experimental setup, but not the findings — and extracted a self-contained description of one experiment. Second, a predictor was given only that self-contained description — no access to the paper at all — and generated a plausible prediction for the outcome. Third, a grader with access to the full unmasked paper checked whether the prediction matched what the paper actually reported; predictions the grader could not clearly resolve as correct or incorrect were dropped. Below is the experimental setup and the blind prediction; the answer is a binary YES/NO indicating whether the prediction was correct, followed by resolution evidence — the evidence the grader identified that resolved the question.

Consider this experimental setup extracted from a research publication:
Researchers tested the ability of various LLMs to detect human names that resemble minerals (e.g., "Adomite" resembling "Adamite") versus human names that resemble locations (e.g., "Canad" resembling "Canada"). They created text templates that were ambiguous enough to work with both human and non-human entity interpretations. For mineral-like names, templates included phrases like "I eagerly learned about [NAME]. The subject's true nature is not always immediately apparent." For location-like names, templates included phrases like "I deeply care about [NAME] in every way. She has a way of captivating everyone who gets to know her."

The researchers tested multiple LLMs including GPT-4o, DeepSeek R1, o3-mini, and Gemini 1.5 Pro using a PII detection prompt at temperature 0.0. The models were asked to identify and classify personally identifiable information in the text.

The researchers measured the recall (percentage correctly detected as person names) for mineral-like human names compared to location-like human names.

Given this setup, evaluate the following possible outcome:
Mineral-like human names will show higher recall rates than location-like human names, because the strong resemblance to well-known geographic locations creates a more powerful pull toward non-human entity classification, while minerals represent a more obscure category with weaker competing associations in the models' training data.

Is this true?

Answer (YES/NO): NO